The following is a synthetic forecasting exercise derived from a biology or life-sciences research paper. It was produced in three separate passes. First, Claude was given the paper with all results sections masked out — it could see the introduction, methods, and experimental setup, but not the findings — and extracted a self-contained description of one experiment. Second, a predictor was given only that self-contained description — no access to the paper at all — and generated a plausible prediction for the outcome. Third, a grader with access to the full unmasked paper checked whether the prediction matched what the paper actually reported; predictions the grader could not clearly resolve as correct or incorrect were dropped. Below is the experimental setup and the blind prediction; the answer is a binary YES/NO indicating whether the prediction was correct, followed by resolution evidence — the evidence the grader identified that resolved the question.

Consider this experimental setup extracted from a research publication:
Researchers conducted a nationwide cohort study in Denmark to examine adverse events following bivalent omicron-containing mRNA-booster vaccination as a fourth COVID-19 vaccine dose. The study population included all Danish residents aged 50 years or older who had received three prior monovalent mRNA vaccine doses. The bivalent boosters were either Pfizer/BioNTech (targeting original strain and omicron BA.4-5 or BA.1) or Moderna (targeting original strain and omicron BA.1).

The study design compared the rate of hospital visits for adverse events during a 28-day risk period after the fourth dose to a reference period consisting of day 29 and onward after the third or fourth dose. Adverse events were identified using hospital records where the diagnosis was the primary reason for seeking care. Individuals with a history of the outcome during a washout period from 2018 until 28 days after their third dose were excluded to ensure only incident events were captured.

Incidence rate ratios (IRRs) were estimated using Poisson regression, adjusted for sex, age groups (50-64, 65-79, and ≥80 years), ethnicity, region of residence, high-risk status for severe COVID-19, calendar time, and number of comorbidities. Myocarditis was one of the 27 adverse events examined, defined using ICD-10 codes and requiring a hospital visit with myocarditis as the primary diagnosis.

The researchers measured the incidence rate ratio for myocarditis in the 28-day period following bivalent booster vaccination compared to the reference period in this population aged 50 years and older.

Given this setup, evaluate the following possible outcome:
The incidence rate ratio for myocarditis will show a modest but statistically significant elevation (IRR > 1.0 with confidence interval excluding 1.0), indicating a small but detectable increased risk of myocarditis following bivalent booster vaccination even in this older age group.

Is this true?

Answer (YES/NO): NO